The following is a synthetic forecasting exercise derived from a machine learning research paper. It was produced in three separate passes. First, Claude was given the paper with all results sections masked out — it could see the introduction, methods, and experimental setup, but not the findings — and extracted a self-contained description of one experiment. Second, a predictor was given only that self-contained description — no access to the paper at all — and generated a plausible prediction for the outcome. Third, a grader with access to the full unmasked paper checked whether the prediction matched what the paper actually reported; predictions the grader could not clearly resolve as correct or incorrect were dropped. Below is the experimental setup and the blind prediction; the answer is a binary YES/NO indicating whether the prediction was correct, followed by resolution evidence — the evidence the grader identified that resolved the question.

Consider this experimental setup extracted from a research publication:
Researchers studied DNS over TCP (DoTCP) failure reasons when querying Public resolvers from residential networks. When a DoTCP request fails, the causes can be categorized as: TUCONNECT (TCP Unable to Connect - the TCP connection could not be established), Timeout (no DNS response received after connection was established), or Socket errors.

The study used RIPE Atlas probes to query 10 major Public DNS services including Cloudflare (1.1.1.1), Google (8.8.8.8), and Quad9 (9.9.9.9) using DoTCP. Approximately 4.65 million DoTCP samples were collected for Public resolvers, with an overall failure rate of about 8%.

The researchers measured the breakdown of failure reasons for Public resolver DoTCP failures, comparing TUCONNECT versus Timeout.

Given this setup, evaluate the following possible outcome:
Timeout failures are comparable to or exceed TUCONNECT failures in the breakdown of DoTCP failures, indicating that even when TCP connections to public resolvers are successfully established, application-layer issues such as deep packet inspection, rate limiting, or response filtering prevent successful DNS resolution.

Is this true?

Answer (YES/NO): NO